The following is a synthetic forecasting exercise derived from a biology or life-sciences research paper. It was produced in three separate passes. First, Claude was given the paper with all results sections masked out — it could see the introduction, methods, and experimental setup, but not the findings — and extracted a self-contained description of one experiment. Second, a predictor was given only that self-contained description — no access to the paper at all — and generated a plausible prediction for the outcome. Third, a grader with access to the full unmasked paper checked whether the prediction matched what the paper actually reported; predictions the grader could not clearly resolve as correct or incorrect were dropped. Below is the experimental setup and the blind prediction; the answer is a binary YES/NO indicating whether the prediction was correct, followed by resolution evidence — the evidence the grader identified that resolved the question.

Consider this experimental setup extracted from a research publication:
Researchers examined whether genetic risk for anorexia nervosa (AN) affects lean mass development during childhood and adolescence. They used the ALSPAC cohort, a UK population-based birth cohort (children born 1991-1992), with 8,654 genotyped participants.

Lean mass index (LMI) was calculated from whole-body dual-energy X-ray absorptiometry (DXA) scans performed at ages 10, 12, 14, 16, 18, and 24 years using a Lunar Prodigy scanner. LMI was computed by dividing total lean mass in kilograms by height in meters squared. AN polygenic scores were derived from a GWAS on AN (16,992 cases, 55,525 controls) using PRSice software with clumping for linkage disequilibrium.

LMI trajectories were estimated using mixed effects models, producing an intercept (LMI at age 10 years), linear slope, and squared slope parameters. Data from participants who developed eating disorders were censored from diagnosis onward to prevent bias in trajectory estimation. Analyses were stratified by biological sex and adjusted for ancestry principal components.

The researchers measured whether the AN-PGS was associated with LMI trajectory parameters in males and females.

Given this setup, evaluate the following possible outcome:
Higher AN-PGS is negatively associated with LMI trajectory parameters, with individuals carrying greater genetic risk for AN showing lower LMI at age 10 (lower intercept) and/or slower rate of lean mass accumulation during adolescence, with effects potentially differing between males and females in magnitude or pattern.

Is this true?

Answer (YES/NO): NO